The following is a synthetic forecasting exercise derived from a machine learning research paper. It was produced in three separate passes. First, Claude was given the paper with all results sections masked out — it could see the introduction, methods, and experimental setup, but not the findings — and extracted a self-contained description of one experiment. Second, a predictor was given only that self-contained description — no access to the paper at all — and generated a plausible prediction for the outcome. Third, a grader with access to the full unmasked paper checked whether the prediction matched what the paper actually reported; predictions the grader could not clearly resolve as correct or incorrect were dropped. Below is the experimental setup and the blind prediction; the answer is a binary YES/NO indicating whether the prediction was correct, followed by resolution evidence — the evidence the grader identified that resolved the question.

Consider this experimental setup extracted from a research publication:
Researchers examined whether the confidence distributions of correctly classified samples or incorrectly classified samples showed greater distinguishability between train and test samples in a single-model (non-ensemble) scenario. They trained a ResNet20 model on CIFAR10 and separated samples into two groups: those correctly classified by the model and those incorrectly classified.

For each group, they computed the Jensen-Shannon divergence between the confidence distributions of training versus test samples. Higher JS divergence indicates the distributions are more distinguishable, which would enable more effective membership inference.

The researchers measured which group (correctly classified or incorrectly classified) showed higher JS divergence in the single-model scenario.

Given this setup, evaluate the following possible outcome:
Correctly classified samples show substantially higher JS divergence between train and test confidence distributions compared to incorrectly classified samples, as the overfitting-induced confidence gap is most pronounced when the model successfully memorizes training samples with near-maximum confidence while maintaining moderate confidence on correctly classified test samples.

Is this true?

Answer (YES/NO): NO